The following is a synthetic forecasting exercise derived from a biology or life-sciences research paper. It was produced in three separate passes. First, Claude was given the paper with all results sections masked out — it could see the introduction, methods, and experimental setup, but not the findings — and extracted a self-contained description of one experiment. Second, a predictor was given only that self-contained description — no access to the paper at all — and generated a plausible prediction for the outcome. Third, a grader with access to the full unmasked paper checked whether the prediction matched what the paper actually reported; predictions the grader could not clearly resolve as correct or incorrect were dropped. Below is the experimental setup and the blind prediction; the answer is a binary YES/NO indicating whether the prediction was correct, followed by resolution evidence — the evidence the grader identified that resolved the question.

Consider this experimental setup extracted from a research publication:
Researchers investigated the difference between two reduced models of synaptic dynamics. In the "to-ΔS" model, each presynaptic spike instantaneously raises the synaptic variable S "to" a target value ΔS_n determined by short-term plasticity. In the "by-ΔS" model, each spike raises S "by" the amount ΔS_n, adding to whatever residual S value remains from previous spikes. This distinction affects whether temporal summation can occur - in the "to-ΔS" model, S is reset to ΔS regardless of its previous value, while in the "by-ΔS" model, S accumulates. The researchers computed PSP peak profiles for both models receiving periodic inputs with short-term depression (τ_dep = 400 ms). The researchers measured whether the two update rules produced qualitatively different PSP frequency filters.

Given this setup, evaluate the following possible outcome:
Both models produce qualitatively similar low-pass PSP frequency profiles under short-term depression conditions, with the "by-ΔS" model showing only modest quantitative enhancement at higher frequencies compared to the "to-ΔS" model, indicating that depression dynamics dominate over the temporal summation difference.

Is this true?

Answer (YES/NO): NO